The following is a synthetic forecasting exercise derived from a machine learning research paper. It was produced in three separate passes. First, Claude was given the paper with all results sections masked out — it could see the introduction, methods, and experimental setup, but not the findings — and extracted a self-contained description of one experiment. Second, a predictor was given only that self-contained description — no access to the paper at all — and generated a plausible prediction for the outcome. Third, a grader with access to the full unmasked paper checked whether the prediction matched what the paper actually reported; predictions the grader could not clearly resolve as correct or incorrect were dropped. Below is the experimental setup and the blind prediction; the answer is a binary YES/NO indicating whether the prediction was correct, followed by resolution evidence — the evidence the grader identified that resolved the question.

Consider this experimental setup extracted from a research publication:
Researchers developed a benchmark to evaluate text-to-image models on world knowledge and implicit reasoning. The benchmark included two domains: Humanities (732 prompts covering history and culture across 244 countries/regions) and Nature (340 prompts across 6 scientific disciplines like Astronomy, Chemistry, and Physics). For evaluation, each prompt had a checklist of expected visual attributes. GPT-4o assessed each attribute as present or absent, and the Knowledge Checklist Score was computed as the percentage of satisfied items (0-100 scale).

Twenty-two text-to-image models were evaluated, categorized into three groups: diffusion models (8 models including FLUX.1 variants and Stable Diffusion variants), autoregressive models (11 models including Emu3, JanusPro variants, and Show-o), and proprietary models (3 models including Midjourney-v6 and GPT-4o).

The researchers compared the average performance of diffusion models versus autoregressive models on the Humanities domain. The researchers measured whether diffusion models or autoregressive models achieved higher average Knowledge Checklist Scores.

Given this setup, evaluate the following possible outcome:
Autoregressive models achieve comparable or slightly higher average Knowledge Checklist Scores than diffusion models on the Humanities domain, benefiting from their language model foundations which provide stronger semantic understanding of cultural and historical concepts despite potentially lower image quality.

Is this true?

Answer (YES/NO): NO